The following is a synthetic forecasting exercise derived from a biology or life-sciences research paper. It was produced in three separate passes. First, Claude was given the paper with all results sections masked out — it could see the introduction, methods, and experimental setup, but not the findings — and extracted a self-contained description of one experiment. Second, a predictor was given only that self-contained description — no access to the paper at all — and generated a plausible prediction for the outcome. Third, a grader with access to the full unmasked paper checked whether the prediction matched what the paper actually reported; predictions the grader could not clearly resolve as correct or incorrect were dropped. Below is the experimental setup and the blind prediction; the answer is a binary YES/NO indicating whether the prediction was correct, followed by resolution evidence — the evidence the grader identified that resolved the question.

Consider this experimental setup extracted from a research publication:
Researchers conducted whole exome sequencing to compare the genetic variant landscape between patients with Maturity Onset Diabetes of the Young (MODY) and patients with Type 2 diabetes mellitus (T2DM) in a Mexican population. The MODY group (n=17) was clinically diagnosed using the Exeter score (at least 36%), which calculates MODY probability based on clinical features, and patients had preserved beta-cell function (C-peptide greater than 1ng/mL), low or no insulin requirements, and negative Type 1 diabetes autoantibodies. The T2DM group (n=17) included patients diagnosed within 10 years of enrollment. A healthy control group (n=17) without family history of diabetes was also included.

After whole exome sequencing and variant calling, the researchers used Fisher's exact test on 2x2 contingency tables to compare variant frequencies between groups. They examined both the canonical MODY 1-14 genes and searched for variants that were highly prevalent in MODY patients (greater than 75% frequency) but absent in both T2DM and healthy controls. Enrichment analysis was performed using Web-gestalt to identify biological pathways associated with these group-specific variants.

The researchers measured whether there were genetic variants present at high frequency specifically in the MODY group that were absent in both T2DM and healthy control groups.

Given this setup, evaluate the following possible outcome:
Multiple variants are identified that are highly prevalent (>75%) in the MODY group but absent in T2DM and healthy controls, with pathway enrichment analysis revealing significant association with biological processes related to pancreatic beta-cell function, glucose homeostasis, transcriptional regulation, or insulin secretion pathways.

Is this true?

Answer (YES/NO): YES